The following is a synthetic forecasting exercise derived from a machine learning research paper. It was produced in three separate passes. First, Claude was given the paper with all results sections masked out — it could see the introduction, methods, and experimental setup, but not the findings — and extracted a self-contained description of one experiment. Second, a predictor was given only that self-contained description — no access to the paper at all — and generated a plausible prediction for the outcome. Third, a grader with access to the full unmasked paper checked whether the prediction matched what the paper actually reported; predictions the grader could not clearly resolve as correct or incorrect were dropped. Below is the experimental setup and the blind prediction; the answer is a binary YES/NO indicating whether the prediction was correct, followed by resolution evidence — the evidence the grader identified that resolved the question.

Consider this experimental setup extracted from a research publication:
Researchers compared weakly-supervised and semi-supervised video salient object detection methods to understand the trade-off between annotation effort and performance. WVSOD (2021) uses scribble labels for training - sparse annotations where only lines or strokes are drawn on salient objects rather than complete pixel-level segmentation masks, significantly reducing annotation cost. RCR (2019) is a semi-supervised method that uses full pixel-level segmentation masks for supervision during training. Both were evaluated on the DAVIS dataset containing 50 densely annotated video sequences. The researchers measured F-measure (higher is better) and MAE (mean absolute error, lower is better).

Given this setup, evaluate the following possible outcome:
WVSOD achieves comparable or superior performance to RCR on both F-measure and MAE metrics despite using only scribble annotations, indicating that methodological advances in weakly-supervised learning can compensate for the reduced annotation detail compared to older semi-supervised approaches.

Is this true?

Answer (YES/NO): NO